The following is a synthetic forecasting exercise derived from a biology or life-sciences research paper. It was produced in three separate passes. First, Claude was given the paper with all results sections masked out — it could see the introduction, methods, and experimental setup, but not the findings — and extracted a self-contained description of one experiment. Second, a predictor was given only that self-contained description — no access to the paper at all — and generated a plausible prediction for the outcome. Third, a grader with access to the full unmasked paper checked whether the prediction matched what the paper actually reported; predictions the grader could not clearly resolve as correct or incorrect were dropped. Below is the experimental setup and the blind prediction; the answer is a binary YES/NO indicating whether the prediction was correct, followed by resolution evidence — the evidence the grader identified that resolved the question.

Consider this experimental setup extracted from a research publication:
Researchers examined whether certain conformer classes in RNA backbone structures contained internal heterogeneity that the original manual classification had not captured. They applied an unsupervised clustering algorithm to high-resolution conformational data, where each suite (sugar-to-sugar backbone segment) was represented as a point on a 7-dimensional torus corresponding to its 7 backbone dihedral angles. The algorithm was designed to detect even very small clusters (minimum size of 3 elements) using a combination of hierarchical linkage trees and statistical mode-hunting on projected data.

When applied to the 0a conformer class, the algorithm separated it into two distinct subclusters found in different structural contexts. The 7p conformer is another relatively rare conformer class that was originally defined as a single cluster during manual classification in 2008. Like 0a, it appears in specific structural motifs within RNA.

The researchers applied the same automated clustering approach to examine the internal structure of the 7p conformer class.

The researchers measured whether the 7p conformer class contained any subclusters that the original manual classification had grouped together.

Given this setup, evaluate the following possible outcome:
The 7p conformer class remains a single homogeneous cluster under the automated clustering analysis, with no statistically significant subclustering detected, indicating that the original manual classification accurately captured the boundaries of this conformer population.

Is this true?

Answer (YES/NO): NO